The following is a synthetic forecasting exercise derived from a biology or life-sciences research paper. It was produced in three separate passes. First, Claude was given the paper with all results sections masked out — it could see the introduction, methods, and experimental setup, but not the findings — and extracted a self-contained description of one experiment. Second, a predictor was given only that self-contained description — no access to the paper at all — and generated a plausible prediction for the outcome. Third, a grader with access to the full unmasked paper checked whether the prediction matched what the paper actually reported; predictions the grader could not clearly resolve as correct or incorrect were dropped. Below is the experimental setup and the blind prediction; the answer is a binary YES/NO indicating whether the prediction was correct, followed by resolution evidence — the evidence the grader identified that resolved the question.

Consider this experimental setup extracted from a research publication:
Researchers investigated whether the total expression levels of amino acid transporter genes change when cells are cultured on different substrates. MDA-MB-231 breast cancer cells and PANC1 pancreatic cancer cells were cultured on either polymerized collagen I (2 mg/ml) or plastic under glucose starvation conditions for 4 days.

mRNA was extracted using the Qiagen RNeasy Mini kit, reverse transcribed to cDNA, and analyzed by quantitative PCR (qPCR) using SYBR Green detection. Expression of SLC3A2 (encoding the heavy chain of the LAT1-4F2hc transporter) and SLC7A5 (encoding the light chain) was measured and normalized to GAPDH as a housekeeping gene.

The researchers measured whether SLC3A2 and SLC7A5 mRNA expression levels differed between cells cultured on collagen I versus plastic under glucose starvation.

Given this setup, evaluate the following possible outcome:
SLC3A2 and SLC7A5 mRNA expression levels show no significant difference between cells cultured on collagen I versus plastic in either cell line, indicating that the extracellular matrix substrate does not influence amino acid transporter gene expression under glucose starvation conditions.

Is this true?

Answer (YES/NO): YES